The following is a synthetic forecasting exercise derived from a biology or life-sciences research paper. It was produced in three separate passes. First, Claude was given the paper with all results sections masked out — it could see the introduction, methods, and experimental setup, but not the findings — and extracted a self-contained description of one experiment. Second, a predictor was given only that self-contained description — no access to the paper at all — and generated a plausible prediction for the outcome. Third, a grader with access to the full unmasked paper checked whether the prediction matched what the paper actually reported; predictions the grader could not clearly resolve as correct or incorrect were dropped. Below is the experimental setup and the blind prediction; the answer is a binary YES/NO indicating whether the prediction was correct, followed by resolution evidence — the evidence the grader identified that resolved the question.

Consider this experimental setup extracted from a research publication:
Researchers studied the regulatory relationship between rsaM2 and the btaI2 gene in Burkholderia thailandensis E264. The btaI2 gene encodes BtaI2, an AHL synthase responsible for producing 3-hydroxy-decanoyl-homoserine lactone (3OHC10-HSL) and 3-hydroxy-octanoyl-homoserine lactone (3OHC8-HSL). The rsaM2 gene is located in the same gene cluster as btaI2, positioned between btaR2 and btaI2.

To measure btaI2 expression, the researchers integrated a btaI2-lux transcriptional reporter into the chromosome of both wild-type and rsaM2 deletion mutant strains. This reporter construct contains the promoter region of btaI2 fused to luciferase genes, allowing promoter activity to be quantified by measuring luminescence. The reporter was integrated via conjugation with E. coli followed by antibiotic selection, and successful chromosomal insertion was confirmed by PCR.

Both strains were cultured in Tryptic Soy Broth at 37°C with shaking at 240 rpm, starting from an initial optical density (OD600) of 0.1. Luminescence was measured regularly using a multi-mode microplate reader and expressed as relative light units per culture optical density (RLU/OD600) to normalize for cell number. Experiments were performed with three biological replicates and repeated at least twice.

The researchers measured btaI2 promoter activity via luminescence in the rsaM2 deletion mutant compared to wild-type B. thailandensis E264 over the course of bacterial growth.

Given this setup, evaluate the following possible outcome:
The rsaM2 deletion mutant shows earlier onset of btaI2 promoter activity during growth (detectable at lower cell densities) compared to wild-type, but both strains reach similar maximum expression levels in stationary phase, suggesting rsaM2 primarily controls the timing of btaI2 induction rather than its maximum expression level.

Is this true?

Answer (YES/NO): NO